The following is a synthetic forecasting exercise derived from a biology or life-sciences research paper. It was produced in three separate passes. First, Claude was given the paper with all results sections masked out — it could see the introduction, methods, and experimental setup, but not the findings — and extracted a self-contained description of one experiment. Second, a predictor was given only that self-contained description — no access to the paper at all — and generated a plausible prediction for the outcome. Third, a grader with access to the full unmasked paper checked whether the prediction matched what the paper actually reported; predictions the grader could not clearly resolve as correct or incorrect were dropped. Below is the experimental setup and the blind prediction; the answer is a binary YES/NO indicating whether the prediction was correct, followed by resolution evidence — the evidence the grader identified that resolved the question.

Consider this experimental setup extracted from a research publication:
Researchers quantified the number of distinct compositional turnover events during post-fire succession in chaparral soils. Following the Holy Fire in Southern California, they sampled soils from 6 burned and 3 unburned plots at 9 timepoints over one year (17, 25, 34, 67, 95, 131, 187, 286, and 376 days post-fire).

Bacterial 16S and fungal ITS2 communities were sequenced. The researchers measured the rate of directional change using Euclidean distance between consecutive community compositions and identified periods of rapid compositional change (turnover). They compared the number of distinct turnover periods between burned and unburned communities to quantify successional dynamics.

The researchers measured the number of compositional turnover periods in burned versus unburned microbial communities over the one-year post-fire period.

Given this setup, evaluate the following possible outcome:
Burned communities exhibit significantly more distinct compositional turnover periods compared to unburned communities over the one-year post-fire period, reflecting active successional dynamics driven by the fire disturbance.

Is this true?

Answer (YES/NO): YES